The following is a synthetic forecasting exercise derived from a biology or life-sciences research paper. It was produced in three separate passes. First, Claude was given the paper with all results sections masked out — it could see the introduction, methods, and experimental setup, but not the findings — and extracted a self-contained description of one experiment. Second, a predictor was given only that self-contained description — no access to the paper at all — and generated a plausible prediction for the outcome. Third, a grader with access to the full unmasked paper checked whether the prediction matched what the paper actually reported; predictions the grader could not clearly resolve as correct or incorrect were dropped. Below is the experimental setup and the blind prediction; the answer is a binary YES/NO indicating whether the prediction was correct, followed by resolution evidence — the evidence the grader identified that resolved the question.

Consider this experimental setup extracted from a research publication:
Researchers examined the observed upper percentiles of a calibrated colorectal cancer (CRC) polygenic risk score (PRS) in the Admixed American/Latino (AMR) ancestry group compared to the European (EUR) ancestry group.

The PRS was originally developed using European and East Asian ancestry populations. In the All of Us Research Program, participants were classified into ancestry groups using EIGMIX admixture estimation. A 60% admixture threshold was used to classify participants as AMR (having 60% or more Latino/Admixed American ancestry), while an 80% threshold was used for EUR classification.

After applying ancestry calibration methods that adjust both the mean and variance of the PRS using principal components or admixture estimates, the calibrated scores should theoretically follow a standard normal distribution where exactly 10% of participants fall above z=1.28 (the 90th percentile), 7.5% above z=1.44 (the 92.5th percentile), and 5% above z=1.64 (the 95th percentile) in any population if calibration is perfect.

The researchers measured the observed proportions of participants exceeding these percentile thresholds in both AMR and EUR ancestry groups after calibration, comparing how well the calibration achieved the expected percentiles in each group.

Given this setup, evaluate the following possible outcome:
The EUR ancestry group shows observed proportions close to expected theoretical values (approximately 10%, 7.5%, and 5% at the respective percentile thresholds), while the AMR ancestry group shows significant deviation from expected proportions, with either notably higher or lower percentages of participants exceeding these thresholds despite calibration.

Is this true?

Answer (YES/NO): NO